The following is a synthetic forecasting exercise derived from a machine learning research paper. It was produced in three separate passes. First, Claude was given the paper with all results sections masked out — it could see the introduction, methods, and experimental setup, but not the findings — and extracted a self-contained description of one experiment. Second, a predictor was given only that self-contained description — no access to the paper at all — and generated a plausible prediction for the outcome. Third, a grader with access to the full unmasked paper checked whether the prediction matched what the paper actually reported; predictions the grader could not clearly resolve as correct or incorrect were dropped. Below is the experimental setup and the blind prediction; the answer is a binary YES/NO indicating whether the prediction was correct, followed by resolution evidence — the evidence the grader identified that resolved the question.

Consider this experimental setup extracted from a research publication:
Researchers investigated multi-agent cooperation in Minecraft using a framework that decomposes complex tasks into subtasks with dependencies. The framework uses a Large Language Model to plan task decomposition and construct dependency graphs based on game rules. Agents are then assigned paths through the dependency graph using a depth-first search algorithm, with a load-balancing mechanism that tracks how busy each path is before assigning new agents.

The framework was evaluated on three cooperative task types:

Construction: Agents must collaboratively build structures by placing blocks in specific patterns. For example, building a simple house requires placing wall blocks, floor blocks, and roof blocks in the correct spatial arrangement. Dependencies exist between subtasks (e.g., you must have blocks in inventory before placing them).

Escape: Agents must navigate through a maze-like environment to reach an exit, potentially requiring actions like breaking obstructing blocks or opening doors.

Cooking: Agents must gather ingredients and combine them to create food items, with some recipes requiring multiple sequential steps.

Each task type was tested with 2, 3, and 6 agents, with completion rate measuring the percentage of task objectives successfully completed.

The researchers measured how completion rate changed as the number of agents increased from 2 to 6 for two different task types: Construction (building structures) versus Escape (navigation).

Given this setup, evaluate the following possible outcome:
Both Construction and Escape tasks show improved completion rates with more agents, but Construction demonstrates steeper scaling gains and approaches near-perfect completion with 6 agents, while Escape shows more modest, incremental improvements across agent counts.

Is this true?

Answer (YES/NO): NO